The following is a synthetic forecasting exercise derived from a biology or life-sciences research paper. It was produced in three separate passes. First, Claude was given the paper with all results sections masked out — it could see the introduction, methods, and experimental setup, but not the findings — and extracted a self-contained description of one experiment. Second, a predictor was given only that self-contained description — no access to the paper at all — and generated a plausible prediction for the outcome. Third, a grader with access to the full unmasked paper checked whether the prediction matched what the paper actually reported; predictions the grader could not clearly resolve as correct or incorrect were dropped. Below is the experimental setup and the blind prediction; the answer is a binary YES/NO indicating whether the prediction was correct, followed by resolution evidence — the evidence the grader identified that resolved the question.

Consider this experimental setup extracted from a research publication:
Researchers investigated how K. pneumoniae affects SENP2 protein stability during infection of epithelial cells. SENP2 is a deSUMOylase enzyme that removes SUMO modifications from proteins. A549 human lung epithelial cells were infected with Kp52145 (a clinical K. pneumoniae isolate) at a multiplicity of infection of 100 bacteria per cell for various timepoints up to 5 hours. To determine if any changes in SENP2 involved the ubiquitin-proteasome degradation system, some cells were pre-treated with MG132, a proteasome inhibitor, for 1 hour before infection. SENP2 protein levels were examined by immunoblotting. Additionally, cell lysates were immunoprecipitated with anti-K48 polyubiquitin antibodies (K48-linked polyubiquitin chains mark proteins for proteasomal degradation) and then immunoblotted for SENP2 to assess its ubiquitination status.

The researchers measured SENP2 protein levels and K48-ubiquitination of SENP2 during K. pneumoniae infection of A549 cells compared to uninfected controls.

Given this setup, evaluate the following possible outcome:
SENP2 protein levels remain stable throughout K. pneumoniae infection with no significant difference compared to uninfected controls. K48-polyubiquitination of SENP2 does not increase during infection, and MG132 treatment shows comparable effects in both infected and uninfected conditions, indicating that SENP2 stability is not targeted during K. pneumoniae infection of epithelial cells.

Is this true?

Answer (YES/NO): NO